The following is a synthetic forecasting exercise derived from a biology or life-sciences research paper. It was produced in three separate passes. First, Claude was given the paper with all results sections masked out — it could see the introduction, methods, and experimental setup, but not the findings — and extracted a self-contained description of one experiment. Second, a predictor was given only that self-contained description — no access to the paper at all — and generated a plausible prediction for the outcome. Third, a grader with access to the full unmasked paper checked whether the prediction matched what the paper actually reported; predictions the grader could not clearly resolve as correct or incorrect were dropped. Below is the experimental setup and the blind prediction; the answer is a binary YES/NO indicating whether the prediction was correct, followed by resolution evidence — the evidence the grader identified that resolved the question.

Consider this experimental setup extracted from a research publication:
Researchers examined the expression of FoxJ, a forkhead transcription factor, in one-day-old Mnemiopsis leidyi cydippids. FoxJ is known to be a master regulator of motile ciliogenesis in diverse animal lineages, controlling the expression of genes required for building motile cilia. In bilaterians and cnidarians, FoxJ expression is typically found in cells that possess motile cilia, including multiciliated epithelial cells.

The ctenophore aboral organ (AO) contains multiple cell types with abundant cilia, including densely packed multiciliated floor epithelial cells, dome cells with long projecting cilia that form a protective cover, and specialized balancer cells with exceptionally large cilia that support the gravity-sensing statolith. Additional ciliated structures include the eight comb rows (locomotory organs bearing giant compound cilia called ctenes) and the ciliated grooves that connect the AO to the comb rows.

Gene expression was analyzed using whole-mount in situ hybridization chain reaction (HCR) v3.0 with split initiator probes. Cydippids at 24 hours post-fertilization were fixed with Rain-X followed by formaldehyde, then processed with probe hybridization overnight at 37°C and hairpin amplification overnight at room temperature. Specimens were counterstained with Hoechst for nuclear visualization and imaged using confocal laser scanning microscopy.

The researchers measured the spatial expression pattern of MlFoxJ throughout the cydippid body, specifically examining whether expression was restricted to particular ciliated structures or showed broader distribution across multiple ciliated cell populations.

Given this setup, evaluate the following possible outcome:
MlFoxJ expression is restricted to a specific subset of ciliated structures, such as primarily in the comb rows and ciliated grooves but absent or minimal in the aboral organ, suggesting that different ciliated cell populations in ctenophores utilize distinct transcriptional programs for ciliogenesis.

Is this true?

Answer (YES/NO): NO